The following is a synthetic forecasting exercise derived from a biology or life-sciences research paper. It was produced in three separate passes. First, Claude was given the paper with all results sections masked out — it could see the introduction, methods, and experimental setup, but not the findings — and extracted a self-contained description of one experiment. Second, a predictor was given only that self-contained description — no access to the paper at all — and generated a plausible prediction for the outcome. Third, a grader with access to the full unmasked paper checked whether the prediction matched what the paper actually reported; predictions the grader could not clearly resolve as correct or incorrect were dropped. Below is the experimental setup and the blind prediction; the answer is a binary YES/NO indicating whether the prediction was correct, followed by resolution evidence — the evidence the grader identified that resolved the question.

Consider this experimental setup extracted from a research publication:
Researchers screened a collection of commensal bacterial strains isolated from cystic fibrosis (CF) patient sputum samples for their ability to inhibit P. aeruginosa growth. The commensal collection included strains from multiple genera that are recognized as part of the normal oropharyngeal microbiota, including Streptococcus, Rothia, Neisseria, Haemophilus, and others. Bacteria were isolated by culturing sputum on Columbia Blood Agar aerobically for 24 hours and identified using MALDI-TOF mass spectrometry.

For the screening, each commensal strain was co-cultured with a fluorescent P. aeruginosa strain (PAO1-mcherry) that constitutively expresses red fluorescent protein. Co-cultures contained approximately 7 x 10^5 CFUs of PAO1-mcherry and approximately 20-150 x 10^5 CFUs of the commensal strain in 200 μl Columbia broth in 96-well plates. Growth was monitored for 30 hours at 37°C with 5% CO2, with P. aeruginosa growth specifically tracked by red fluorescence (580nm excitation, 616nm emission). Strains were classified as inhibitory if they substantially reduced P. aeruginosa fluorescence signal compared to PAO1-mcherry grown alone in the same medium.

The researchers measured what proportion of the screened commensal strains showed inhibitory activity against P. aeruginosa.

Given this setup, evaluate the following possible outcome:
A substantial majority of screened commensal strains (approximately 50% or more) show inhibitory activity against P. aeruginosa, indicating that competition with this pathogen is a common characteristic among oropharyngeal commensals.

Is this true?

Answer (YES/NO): NO